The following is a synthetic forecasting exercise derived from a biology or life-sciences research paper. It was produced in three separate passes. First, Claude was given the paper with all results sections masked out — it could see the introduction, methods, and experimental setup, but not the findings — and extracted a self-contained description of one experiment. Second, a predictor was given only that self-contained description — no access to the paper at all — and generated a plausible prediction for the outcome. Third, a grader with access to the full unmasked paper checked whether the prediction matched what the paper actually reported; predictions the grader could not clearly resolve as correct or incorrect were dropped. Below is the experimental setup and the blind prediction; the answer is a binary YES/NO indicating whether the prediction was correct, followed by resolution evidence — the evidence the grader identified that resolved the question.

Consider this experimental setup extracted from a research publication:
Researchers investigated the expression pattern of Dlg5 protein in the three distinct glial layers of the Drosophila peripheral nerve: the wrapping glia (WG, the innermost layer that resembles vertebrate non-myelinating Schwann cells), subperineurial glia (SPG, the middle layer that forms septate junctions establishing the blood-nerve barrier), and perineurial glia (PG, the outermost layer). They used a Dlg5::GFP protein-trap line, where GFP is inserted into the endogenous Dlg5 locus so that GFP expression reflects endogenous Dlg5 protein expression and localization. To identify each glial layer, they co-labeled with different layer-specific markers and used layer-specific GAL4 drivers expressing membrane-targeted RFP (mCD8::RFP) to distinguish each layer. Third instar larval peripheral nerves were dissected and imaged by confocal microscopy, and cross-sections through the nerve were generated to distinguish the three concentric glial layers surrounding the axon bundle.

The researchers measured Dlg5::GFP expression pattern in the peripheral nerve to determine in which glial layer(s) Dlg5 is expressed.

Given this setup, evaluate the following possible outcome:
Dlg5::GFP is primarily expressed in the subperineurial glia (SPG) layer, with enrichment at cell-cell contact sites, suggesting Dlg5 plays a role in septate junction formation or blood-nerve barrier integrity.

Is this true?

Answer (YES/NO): NO